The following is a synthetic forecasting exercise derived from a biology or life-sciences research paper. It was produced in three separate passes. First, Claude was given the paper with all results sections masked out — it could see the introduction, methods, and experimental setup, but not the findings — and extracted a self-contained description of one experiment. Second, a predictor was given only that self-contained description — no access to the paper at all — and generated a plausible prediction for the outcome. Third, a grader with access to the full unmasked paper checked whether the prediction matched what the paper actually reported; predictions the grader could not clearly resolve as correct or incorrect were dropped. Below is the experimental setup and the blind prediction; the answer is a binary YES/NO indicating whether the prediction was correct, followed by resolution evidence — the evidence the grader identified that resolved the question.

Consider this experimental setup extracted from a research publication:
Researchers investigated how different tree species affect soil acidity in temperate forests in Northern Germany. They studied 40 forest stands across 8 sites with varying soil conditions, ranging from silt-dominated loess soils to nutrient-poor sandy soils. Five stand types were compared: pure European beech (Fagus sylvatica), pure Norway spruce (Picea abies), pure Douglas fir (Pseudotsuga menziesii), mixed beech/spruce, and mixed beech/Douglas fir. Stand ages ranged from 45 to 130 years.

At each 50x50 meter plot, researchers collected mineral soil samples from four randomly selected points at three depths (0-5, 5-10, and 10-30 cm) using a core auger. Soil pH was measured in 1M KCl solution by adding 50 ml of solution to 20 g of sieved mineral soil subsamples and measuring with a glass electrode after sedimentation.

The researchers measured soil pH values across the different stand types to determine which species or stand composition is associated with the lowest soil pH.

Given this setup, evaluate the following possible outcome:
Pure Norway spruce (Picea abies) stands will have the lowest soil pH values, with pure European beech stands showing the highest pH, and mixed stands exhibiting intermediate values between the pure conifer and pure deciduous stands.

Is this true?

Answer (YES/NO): NO